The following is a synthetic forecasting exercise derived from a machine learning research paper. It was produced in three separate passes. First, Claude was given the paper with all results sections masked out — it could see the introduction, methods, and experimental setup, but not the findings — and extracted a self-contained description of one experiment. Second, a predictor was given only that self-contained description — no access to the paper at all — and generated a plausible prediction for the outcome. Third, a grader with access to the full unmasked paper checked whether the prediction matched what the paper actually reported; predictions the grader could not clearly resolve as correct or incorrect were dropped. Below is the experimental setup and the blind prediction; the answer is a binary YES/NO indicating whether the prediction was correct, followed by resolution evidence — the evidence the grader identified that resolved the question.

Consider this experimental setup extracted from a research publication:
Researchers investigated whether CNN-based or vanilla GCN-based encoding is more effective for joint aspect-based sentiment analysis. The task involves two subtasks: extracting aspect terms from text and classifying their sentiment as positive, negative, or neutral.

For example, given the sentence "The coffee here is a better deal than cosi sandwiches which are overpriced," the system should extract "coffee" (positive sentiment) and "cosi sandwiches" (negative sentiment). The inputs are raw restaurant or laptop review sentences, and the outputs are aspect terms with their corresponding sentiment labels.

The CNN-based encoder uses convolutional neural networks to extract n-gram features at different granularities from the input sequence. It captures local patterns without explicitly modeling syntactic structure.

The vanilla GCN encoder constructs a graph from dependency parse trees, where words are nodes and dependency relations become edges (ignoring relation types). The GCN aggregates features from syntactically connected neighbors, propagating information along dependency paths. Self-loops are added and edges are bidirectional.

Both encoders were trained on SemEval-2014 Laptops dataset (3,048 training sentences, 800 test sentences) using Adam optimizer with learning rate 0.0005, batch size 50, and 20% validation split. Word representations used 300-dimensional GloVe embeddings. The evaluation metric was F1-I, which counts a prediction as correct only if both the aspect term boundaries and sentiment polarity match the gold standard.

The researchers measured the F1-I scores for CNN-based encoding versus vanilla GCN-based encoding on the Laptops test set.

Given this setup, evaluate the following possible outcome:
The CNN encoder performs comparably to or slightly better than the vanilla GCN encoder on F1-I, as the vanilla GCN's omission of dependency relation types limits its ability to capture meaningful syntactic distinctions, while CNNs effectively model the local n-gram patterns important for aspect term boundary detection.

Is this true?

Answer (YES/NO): NO